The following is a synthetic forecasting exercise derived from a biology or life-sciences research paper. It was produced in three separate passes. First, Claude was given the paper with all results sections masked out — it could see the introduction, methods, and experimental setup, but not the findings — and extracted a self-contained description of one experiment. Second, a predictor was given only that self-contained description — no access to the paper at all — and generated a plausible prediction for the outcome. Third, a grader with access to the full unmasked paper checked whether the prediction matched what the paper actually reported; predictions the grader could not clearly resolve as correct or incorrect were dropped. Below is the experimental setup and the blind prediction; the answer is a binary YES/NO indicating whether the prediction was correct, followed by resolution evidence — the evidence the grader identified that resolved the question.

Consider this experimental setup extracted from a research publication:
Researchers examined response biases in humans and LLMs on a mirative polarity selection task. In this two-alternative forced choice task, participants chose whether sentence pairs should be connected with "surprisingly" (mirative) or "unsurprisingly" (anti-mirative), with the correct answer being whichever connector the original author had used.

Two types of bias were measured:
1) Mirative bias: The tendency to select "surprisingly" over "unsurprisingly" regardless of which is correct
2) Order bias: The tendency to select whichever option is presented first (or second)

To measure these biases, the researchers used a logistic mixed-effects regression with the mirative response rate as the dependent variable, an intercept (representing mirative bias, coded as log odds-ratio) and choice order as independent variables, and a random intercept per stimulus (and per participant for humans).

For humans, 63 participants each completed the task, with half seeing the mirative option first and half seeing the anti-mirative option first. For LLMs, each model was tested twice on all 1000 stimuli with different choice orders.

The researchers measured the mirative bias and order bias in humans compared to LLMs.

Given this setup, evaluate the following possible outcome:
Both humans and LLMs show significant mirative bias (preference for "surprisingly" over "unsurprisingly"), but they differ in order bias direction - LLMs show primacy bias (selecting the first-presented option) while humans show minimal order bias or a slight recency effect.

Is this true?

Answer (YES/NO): NO